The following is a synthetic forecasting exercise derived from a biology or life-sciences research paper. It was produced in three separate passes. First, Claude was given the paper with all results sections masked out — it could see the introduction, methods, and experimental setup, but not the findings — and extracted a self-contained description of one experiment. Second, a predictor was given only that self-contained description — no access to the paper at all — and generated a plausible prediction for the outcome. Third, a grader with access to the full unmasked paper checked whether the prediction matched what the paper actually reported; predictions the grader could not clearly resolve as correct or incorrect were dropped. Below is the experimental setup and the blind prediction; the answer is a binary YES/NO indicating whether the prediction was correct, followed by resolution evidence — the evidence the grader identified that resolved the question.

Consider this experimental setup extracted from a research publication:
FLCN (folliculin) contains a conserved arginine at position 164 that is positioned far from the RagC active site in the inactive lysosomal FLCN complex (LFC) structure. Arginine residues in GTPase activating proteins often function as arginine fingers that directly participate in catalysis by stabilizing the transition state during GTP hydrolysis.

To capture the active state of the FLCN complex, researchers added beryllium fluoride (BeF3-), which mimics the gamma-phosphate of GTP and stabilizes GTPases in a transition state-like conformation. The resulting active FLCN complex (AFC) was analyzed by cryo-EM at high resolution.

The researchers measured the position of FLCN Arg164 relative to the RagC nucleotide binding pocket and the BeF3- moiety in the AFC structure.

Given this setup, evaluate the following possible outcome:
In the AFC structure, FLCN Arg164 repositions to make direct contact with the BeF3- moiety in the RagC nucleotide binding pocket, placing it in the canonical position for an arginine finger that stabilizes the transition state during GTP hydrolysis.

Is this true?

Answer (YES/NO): YES